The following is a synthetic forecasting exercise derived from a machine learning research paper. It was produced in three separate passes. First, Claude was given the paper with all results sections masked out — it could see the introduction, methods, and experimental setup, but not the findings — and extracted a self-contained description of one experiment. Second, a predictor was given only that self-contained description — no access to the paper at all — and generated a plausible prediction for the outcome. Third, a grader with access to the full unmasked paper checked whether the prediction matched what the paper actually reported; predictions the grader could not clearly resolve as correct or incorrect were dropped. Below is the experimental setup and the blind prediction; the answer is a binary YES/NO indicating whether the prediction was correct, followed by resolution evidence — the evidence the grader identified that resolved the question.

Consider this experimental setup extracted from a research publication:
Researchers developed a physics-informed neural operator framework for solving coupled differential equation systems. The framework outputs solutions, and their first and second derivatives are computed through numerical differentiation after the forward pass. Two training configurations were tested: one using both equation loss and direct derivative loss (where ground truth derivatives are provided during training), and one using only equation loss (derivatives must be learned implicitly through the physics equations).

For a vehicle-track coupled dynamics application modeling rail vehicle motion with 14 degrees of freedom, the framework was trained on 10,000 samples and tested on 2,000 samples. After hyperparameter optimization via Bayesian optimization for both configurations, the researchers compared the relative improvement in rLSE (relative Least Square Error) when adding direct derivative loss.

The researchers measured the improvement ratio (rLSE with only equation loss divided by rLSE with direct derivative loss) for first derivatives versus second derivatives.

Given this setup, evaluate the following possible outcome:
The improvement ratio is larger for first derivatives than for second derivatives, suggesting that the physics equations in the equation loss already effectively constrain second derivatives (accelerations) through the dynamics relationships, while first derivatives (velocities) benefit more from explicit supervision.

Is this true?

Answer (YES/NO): NO